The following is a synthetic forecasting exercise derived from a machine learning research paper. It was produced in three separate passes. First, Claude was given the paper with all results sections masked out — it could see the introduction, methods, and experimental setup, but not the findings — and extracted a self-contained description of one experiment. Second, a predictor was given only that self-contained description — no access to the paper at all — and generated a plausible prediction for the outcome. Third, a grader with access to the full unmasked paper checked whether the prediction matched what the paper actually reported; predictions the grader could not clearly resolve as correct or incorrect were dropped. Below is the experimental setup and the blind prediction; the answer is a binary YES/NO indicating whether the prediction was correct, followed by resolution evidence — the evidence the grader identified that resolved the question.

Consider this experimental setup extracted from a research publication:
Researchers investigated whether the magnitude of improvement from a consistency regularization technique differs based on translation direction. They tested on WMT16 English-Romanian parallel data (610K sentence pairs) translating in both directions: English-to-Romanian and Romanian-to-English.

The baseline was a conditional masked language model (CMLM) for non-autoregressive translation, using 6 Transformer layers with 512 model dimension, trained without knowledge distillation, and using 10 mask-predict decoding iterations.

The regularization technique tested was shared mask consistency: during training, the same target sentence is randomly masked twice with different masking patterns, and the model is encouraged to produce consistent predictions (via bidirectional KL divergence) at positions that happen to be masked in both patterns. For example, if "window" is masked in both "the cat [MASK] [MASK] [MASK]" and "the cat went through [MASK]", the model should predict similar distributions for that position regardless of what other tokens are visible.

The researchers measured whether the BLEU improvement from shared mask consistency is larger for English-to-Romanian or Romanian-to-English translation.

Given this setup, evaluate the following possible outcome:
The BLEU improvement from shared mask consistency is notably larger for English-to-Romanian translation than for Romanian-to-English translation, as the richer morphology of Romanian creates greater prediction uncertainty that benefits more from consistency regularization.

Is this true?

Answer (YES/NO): NO